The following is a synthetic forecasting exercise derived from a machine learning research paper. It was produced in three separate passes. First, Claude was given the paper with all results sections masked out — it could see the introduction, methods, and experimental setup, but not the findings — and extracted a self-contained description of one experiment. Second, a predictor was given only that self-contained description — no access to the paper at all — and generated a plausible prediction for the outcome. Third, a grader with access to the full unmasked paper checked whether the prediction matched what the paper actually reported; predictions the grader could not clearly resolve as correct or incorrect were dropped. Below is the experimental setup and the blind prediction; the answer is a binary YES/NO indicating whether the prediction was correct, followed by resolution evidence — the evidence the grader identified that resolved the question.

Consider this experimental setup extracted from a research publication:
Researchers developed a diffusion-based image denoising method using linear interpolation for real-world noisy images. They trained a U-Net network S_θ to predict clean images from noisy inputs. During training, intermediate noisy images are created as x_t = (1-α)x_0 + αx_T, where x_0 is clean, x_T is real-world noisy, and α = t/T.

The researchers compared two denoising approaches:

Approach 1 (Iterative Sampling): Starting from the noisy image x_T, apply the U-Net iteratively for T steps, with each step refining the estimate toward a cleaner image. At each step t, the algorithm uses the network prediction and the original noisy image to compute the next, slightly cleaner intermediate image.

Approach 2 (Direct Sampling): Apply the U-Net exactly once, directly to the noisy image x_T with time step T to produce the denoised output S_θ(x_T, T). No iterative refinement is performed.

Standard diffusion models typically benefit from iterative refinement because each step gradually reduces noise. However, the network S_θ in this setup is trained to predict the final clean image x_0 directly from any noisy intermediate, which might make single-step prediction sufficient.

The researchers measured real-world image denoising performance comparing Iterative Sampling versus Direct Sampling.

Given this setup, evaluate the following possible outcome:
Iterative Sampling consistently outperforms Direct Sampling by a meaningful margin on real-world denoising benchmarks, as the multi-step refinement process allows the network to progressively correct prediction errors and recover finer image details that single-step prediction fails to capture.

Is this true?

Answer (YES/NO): NO